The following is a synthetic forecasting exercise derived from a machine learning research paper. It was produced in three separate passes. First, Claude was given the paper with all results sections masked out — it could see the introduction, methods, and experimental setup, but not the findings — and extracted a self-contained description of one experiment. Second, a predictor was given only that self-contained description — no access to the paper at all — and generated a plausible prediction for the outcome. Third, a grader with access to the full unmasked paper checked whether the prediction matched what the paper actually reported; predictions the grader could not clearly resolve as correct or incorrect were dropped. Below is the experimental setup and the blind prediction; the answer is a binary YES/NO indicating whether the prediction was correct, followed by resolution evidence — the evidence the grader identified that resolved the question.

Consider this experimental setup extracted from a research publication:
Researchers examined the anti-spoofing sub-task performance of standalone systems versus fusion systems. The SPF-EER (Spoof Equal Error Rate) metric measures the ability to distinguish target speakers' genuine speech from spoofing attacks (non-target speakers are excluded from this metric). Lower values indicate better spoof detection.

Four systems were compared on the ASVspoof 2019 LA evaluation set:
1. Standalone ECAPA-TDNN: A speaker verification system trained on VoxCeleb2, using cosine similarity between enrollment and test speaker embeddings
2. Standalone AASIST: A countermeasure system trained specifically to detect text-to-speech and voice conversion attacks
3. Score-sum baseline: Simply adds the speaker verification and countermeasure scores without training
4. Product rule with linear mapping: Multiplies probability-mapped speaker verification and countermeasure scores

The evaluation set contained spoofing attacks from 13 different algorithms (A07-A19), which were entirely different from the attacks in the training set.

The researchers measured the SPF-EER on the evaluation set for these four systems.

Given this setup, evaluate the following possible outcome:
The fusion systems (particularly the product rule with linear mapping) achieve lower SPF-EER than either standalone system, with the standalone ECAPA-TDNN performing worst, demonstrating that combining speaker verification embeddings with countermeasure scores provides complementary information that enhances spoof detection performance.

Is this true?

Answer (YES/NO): NO